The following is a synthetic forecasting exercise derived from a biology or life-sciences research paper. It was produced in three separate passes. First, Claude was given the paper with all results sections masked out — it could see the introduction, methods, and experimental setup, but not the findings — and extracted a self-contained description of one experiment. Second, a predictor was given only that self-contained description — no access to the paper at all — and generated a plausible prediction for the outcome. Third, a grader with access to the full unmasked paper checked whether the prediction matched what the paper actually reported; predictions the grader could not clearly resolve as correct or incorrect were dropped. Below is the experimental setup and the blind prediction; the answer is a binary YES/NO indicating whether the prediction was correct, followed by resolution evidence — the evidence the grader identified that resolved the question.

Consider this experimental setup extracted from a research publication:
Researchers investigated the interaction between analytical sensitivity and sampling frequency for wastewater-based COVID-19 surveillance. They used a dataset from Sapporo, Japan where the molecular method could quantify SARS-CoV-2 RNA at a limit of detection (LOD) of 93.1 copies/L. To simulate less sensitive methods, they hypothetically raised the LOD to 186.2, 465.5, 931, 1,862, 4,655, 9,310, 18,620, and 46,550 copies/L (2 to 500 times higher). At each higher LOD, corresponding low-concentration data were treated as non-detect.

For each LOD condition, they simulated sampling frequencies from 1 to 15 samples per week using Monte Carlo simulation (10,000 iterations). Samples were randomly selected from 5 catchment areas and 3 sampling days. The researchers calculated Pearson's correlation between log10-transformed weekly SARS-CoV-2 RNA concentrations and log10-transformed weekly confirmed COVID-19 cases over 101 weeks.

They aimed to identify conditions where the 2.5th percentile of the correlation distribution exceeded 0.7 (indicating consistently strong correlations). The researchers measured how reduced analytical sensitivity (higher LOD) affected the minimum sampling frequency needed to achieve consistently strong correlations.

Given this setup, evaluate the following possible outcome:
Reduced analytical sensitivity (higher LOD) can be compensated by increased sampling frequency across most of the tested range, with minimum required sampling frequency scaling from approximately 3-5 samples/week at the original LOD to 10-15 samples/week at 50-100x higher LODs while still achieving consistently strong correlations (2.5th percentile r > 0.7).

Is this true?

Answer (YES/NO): NO